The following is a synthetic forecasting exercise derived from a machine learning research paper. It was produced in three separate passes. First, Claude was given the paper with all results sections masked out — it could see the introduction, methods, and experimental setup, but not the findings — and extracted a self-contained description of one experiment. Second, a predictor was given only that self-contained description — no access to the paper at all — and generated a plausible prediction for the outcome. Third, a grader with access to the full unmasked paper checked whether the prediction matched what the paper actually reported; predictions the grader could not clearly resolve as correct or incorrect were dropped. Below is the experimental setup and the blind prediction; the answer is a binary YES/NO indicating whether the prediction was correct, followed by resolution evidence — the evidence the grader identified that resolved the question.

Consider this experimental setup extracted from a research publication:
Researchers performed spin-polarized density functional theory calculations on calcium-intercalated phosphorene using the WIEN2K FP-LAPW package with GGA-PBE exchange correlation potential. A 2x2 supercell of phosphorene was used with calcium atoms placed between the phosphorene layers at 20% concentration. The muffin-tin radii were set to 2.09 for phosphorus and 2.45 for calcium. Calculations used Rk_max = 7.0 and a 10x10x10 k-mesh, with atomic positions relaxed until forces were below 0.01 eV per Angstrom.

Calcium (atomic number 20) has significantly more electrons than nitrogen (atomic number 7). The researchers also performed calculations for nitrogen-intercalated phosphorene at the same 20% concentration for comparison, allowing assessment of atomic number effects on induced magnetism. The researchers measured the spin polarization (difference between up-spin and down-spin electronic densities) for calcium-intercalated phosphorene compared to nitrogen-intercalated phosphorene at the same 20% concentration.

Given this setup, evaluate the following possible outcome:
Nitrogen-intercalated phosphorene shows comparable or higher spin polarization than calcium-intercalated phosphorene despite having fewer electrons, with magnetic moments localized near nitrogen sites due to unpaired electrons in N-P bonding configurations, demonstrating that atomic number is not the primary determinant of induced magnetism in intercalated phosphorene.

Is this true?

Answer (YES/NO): NO